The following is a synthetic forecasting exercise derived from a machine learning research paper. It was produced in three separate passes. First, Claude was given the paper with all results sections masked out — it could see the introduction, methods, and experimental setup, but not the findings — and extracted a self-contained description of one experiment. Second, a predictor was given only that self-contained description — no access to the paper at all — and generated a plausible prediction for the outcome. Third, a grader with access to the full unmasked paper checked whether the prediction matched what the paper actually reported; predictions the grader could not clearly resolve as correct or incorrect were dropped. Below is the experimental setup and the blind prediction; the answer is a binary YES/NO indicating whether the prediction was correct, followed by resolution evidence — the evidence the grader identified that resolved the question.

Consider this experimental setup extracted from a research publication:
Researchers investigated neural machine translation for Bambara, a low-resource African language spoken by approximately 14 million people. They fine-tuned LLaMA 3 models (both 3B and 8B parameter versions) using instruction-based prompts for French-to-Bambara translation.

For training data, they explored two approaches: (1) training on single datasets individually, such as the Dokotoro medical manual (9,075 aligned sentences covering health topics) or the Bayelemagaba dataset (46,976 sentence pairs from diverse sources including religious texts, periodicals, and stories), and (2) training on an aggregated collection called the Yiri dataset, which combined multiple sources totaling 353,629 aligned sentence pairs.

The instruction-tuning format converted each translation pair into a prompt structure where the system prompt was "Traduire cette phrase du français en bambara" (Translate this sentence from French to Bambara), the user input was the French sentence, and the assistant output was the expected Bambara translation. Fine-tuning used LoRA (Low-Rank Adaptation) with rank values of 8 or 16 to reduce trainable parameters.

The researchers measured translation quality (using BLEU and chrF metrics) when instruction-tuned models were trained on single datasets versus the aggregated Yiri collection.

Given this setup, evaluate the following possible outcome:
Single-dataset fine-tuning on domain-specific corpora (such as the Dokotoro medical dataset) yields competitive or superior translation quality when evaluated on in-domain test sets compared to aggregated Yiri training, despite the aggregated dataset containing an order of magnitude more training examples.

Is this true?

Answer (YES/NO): YES